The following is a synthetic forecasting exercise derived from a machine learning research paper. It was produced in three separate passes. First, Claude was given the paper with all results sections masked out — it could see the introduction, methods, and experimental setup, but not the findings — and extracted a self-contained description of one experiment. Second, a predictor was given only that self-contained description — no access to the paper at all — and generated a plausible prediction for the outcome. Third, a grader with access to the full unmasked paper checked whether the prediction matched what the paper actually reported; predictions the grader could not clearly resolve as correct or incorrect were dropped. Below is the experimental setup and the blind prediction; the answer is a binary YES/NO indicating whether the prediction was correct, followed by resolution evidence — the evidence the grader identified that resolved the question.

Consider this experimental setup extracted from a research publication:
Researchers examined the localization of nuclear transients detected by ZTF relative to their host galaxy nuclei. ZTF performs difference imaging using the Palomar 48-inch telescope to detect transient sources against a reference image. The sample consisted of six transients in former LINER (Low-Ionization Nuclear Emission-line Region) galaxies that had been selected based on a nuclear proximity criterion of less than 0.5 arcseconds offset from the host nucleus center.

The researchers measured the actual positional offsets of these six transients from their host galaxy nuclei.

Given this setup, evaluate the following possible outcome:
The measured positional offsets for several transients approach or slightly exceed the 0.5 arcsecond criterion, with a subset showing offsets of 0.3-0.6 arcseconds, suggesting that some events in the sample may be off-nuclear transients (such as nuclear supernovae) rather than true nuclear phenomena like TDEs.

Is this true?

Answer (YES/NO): NO